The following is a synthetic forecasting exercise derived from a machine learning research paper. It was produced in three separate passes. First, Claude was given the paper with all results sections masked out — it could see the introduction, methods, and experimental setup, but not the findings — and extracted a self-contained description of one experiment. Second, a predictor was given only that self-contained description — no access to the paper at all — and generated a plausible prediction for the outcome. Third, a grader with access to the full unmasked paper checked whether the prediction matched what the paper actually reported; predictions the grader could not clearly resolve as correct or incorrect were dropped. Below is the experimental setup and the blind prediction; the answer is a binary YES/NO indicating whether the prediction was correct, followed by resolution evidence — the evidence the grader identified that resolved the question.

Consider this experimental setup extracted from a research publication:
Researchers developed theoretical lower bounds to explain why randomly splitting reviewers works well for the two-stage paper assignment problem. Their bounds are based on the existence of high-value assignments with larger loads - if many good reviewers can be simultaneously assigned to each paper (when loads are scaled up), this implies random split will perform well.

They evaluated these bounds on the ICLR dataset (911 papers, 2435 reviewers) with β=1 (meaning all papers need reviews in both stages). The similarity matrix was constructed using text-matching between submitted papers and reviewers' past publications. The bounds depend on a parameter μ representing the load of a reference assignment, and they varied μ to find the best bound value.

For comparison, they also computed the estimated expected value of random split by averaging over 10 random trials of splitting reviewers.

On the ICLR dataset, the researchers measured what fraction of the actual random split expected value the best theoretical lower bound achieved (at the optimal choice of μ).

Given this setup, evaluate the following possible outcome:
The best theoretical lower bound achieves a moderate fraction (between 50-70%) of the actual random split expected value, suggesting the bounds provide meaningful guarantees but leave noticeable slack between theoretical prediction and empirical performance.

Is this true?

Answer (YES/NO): NO